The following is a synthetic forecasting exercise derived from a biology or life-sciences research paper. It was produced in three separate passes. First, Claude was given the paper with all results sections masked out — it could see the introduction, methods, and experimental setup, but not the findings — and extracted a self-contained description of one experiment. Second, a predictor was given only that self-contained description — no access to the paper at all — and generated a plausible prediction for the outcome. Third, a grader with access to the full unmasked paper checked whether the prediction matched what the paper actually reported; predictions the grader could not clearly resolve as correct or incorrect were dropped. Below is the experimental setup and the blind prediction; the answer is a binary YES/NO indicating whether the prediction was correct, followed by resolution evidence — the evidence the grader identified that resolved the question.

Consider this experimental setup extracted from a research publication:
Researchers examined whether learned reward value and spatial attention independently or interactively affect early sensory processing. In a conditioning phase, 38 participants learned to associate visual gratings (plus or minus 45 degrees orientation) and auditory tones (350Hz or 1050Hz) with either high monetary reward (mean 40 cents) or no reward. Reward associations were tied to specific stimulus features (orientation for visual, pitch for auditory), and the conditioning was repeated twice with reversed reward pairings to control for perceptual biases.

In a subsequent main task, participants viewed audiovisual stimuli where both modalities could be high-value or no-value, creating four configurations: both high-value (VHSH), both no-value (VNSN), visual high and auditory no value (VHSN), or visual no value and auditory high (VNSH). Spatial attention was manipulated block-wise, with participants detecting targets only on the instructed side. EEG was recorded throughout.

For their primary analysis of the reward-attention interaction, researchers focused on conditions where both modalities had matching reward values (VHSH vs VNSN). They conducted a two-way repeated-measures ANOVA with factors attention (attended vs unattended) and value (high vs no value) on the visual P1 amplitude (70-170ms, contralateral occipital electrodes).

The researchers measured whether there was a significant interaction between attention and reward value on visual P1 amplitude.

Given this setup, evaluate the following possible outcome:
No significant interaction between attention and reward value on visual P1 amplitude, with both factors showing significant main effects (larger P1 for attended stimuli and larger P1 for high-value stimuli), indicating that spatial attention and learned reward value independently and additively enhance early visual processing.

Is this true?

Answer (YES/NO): NO